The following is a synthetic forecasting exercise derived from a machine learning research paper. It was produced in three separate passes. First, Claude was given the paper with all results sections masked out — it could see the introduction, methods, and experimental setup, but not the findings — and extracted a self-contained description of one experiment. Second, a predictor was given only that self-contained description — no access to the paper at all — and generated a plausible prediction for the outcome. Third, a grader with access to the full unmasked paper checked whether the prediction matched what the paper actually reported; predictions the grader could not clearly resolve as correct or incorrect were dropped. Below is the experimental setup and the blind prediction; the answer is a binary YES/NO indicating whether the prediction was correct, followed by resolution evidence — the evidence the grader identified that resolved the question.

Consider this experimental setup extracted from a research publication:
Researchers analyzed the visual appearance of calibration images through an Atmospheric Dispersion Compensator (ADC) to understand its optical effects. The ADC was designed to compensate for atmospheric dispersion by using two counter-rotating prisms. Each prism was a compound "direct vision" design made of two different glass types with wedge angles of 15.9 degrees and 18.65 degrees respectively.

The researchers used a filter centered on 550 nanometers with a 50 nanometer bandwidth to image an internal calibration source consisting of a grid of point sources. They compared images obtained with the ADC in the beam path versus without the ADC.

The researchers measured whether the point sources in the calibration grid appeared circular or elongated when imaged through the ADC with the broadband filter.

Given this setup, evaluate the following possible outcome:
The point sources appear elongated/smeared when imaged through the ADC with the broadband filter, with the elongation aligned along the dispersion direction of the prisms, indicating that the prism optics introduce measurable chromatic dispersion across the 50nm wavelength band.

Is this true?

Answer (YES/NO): YES